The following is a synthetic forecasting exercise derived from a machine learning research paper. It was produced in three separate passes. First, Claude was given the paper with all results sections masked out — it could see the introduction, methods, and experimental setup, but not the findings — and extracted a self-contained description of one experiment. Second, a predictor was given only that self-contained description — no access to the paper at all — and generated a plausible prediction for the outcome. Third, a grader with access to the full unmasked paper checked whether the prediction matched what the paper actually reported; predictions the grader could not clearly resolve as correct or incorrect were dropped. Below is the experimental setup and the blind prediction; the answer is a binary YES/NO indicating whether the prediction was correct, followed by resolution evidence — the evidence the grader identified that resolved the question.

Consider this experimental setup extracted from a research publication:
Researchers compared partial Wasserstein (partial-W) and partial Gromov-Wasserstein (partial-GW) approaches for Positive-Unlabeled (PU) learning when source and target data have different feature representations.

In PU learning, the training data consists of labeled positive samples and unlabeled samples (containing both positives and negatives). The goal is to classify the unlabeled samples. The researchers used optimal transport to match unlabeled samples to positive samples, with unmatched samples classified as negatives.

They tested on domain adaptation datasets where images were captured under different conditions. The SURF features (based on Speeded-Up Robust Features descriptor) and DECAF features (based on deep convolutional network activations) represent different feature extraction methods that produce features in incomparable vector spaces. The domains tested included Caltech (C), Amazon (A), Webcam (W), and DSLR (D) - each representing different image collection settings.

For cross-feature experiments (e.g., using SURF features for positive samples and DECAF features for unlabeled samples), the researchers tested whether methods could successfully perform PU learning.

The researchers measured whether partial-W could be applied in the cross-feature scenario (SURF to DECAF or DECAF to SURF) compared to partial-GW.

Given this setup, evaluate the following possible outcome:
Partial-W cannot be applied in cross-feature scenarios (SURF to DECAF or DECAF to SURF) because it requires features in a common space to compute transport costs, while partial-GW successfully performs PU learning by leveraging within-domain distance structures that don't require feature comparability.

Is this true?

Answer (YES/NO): YES